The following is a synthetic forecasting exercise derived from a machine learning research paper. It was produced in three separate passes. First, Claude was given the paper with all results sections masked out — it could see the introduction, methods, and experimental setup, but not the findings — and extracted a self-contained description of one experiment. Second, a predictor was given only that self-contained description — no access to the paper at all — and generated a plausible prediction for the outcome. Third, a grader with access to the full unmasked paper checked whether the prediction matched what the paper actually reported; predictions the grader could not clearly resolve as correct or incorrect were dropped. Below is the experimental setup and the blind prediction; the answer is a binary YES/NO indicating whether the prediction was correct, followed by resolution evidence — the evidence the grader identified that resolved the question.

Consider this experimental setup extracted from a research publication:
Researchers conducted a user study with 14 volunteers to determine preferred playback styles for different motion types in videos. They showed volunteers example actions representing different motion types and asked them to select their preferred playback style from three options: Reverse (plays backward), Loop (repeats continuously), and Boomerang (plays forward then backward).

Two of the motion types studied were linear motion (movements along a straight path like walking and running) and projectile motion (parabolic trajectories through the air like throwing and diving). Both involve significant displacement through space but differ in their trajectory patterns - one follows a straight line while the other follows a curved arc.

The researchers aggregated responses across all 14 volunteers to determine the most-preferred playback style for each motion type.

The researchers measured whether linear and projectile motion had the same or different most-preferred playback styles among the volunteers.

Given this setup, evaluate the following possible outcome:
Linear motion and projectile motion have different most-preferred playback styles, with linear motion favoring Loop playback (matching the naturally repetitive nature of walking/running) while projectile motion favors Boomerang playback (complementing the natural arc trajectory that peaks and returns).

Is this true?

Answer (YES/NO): NO